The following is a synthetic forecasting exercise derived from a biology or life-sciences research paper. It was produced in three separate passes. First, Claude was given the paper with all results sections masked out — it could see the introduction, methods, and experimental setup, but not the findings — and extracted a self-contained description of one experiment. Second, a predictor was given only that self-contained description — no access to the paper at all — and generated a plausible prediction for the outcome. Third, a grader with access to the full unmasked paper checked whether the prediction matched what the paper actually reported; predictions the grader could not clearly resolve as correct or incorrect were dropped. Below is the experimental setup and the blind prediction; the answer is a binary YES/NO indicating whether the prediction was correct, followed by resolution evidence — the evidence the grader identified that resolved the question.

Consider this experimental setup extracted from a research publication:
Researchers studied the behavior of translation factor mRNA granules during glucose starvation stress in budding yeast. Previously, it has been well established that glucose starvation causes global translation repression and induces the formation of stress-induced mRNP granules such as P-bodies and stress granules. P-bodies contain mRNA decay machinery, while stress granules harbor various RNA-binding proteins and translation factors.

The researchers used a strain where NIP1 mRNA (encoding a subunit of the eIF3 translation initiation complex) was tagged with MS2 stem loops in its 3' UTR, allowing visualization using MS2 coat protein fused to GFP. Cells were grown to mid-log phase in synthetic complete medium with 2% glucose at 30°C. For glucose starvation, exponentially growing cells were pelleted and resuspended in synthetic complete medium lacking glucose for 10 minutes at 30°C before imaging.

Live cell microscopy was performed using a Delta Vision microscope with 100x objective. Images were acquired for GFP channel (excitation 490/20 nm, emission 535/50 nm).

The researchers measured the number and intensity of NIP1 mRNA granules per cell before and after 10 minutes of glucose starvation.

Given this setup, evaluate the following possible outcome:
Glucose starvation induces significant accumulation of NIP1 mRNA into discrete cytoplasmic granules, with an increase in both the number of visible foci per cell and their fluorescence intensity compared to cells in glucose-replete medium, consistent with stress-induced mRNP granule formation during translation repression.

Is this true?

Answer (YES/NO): NO